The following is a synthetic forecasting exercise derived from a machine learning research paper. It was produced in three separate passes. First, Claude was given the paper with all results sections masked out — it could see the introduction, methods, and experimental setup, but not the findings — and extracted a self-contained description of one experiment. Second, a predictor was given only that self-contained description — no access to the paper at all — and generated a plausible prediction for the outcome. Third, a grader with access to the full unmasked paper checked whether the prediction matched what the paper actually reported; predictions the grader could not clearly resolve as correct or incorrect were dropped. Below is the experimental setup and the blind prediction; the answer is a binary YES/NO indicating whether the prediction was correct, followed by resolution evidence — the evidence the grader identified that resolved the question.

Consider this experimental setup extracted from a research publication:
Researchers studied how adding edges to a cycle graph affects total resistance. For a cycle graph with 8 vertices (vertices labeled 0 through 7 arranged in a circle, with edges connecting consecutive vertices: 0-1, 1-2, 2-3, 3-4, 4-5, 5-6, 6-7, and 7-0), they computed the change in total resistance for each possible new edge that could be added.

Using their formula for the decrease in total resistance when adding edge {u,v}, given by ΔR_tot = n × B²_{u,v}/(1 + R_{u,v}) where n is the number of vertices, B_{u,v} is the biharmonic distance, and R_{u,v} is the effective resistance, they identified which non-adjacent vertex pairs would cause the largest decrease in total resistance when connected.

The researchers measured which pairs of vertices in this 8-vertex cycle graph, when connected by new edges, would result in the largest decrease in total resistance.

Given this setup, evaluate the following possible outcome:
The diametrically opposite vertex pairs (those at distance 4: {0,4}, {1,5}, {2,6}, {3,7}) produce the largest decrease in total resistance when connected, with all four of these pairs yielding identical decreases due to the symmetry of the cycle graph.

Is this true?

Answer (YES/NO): YES